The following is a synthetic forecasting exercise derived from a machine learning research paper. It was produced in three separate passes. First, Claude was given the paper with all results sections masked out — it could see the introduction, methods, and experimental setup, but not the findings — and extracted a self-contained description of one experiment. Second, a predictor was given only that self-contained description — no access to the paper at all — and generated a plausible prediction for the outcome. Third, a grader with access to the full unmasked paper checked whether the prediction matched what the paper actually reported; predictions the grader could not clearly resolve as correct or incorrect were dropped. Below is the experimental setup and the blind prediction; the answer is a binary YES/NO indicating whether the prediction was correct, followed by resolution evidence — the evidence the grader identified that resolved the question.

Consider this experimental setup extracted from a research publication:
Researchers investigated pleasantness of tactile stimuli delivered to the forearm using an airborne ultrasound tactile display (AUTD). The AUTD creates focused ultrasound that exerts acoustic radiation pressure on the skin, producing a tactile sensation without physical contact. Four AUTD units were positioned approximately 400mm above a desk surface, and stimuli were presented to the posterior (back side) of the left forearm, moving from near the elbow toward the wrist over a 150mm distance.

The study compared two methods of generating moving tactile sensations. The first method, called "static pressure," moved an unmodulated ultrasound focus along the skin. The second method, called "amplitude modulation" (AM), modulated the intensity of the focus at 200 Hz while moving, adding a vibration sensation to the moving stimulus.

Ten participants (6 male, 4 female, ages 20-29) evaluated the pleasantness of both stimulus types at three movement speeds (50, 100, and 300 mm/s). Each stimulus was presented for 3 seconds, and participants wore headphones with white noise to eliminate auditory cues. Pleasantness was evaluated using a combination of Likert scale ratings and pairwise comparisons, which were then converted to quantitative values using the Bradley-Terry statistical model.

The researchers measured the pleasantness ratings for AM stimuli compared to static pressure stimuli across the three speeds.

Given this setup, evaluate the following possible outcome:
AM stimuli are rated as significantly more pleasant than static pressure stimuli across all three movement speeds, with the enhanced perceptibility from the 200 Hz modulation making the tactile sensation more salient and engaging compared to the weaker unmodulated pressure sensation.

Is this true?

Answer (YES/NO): NO